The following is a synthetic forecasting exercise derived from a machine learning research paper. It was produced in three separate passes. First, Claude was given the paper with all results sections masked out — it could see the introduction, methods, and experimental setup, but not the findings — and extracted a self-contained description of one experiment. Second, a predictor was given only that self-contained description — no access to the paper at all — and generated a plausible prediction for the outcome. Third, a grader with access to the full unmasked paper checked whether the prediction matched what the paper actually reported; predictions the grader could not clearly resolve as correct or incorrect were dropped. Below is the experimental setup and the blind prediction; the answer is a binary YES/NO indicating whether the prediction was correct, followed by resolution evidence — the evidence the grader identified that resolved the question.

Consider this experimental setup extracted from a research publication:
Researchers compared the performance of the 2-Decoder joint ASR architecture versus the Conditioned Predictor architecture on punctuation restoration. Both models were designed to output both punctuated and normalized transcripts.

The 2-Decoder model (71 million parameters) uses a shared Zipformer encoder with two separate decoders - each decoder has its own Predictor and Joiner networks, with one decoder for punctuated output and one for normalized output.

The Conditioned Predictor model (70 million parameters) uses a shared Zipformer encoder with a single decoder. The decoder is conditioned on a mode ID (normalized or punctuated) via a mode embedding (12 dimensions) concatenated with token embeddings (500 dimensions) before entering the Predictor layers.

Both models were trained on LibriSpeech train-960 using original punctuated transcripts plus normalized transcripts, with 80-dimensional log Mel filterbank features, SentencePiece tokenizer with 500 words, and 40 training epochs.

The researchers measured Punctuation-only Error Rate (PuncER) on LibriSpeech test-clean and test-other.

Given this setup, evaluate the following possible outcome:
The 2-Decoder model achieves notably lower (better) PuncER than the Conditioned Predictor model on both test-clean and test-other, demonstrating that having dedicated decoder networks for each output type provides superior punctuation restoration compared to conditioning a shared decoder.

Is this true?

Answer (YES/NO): NO